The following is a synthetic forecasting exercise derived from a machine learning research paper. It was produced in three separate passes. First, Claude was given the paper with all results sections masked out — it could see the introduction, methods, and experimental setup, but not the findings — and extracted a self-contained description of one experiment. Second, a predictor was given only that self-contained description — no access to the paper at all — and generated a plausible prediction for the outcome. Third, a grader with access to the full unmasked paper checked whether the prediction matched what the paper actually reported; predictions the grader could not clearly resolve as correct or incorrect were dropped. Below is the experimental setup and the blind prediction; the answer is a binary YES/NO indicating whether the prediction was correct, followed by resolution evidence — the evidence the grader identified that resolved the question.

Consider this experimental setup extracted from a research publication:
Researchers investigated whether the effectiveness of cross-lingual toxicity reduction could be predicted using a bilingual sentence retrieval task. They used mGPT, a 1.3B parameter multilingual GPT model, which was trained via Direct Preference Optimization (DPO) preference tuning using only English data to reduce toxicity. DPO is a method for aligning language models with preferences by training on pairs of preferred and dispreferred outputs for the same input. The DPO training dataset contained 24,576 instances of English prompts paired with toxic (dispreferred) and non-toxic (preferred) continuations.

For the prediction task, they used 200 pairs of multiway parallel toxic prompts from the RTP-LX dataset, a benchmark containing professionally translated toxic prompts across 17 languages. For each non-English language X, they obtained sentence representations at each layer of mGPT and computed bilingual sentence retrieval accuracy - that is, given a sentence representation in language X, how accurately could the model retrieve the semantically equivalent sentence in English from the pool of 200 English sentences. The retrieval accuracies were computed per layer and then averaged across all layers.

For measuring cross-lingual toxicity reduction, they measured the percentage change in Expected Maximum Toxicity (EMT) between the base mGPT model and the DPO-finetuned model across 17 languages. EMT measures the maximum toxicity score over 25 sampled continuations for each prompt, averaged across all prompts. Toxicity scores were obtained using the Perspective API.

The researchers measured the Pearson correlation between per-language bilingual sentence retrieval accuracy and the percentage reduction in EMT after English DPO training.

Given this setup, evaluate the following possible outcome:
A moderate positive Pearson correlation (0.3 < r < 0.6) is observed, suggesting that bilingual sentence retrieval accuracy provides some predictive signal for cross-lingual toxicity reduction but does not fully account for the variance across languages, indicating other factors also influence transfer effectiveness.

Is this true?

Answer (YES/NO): NO